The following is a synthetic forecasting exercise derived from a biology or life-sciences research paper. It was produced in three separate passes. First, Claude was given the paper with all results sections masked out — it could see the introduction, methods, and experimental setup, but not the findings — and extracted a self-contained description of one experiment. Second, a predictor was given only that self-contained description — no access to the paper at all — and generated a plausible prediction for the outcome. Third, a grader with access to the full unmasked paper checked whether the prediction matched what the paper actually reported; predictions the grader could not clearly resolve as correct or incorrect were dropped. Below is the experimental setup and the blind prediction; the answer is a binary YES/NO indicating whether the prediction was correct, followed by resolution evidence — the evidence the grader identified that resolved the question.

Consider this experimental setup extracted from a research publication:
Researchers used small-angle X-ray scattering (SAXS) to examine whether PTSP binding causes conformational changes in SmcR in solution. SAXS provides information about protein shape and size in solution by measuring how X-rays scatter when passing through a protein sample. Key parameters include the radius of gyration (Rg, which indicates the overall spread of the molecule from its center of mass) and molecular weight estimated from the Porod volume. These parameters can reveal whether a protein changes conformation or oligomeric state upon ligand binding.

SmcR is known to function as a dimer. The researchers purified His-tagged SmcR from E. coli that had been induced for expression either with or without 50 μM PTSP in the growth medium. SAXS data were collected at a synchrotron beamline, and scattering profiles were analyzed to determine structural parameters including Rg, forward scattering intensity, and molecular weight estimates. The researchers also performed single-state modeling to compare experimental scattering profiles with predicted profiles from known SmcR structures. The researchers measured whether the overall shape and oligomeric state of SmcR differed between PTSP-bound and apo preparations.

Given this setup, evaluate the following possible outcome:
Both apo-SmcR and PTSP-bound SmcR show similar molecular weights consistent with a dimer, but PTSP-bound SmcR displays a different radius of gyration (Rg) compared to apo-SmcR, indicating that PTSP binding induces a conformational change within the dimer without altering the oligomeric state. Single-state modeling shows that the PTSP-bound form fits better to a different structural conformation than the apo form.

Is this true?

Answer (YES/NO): NO